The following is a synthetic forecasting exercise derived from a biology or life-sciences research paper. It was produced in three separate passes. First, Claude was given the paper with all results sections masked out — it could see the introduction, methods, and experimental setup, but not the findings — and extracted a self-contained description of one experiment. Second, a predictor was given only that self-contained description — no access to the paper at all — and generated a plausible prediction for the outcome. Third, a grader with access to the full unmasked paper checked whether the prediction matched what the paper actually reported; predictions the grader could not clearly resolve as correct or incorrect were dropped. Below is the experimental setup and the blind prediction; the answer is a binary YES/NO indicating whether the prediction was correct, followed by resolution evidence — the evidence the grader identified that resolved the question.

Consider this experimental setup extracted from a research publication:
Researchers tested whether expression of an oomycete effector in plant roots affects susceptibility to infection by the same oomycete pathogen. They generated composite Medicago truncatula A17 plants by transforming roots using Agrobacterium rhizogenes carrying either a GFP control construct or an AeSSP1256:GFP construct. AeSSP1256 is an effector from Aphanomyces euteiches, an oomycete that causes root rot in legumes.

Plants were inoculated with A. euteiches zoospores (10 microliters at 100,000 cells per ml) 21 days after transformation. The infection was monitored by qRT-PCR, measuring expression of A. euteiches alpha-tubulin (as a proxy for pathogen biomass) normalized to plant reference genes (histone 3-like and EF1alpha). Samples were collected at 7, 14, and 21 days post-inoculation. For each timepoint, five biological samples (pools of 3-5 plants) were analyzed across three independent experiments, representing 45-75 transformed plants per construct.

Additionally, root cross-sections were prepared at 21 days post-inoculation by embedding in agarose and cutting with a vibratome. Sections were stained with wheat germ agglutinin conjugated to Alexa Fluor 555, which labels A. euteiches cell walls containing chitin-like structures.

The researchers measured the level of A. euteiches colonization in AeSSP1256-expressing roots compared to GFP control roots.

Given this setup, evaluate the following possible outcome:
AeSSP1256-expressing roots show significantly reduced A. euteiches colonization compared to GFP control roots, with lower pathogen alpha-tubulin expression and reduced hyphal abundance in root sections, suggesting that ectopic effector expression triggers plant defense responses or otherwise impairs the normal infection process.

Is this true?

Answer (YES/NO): NO